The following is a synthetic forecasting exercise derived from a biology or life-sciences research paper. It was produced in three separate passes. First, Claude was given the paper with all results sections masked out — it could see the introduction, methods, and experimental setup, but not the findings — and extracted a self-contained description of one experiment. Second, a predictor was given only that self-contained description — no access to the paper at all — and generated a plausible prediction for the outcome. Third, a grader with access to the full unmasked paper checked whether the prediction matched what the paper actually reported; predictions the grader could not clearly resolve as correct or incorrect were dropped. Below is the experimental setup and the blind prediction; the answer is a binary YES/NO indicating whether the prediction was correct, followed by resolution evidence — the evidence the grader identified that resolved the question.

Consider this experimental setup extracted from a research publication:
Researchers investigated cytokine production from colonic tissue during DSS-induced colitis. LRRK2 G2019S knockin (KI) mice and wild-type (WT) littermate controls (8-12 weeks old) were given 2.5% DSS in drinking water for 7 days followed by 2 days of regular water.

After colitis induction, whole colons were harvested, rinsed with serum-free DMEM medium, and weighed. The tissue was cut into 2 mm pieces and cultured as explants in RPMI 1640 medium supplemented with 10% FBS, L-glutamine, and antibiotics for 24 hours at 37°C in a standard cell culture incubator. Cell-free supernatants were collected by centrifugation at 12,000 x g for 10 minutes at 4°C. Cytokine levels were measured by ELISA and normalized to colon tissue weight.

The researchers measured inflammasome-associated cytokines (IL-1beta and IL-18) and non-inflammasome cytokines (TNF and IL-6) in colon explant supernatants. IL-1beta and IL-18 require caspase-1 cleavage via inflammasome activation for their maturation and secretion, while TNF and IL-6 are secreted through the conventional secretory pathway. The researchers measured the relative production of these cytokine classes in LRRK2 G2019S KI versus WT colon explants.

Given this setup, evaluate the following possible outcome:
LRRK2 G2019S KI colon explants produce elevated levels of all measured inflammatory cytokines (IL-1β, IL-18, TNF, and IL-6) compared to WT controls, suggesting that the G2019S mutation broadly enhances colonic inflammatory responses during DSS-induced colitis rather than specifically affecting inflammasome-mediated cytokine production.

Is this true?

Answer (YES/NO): YES